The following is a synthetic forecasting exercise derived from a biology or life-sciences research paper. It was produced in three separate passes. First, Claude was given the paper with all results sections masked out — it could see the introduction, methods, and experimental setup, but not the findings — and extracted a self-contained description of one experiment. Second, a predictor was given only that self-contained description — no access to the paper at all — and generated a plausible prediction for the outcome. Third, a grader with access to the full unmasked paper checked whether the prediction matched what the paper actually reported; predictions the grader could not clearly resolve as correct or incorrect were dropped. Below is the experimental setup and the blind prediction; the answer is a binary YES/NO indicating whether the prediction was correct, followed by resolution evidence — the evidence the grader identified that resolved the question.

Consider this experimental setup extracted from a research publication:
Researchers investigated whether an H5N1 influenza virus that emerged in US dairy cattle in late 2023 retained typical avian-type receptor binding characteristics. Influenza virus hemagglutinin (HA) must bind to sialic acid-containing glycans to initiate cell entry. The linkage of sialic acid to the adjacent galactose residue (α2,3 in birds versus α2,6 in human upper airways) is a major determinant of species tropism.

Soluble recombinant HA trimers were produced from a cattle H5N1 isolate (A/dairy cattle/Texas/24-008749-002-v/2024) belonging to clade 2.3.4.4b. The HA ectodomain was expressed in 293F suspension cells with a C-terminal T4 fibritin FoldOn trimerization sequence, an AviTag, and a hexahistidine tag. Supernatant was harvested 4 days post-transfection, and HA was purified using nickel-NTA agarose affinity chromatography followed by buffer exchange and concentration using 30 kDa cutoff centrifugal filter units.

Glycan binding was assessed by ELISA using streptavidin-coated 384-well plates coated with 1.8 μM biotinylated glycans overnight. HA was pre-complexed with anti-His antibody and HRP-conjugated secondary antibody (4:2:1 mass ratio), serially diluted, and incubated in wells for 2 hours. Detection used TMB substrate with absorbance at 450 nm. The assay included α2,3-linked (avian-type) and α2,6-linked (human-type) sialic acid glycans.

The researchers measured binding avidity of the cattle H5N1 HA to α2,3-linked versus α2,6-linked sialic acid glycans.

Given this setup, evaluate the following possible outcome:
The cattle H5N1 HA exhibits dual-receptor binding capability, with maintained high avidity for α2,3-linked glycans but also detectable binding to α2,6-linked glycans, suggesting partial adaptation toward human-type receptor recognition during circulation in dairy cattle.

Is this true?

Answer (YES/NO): NO